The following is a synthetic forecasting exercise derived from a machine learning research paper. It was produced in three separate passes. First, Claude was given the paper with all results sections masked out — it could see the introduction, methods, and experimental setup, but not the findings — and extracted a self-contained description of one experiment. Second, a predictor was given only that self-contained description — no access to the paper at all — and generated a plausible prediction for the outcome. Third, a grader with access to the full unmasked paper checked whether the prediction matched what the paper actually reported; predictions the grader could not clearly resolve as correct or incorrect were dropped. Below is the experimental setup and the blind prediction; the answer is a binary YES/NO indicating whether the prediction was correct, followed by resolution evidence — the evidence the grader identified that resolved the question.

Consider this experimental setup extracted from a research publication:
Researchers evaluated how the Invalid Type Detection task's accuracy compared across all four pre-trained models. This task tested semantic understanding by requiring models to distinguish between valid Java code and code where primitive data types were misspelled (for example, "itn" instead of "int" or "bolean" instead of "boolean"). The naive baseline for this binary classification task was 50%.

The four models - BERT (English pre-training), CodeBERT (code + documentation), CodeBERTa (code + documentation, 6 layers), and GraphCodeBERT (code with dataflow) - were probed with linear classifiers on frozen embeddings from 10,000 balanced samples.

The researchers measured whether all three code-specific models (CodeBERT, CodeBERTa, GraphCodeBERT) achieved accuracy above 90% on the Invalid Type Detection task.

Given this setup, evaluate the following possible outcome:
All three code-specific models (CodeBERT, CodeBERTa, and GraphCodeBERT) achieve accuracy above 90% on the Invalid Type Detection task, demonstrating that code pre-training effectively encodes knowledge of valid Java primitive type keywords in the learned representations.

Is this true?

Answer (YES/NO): YES